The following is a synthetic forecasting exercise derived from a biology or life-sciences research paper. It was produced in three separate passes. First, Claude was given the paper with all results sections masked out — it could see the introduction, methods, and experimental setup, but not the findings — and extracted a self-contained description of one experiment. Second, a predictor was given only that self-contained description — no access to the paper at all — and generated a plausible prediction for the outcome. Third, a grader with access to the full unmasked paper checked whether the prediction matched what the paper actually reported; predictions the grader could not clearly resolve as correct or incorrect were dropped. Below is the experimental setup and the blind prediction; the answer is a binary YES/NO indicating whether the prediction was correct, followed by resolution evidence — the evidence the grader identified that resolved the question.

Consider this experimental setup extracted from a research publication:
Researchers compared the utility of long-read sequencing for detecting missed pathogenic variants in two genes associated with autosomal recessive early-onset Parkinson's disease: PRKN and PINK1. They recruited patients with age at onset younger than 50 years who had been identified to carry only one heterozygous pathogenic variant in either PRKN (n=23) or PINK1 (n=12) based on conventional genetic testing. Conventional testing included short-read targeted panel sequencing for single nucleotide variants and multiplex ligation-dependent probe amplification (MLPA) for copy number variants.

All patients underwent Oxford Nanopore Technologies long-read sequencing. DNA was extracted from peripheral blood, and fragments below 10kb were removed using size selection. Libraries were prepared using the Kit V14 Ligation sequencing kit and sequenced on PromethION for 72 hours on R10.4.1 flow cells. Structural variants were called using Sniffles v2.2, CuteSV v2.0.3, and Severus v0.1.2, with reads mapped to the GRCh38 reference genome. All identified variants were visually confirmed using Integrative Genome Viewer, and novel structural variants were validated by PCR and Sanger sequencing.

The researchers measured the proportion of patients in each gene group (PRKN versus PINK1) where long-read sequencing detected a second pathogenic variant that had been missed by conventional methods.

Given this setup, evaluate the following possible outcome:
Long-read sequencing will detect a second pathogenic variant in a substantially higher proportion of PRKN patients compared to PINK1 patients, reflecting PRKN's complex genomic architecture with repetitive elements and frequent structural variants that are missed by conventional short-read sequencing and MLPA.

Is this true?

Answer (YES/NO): YES